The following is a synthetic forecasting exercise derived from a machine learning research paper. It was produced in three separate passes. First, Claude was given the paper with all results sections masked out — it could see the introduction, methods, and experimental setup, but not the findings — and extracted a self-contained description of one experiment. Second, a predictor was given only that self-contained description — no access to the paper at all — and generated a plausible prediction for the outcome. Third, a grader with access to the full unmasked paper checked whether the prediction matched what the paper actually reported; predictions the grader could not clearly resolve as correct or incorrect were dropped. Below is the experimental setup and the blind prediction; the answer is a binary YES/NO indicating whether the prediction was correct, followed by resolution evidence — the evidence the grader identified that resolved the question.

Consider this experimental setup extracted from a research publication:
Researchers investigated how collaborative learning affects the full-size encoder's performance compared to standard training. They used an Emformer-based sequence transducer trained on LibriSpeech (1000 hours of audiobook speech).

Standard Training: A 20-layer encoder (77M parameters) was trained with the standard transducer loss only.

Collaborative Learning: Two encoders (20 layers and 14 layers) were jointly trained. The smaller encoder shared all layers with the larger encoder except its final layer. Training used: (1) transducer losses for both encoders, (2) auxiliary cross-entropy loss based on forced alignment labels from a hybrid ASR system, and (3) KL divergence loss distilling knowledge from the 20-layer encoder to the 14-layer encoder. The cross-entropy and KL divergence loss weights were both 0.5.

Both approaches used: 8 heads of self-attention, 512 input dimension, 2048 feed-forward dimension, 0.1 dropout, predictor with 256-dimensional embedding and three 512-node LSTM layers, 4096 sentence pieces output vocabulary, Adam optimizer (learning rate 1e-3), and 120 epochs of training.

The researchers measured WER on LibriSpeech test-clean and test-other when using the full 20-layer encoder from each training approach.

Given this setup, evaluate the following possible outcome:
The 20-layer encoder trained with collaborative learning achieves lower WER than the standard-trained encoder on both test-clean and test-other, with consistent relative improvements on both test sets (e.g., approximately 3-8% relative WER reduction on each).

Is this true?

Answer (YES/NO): NO